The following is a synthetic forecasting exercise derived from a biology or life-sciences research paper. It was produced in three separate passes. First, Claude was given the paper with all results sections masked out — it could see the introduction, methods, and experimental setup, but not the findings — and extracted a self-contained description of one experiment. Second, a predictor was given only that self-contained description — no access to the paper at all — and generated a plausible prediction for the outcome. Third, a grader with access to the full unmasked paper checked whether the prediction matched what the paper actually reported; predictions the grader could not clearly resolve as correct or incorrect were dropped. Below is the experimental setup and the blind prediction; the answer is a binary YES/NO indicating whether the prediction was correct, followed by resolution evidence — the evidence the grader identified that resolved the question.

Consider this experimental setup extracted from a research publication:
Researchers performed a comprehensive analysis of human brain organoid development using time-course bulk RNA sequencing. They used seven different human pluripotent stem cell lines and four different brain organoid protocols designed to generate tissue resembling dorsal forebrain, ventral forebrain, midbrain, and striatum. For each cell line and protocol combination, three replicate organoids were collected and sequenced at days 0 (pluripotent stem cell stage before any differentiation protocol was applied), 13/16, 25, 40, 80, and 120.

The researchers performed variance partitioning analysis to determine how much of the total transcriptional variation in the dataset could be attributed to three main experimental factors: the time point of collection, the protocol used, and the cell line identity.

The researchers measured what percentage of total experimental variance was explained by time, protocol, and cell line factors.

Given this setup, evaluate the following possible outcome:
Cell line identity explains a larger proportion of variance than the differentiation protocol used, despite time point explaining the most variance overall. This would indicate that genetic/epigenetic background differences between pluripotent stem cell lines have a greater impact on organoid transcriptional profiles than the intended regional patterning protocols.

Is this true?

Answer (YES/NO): NO